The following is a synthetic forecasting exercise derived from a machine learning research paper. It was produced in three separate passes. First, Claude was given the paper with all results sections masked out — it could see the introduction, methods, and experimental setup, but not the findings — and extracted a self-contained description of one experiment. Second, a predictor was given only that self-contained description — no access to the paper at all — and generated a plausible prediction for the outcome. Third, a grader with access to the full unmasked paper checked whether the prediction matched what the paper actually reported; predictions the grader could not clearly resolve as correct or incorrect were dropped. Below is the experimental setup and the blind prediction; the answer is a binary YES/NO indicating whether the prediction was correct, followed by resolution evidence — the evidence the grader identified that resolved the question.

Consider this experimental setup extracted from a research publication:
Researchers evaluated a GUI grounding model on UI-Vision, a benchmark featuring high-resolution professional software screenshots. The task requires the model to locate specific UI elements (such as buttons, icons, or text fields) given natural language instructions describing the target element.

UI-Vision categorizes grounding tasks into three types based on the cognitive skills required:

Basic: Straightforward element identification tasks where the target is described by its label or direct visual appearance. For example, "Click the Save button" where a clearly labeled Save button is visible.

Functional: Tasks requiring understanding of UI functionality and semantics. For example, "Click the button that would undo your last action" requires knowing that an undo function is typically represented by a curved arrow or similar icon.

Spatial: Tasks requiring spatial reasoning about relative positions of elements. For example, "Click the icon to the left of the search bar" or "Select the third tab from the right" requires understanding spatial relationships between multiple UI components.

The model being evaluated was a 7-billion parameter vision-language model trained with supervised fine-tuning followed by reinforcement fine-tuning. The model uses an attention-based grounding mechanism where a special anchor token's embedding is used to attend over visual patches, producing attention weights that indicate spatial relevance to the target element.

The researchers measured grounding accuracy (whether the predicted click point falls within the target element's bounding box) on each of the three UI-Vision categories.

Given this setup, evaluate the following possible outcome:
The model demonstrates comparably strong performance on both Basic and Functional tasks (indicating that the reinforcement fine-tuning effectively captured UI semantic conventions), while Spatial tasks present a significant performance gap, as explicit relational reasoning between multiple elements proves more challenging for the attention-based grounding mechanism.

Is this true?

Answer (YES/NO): YES